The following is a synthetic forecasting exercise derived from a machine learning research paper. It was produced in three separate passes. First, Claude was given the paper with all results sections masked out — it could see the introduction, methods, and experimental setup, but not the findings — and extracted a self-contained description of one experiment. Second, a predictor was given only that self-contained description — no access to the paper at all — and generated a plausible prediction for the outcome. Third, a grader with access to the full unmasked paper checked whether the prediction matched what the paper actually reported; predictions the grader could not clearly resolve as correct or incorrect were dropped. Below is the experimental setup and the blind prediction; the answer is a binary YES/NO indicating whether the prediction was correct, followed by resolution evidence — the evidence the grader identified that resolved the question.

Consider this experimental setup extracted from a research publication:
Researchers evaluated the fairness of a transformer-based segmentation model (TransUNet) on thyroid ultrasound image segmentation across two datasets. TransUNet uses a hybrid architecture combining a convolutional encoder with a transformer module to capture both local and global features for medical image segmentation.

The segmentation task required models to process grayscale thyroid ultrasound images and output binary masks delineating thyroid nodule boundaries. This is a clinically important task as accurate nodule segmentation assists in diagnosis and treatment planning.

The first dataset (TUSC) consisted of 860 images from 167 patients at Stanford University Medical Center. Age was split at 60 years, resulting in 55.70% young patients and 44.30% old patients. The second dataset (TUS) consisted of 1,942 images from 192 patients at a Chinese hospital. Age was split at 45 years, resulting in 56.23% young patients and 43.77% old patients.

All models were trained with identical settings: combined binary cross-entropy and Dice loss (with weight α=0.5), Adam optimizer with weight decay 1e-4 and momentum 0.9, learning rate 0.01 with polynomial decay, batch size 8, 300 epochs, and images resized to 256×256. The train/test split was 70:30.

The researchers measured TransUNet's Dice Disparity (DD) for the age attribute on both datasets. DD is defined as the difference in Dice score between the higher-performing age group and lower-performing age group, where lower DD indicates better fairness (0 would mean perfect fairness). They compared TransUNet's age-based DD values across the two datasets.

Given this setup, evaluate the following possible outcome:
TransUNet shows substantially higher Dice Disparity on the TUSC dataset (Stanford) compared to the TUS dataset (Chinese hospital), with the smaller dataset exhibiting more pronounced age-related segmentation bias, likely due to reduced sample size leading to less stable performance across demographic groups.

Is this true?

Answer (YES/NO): YES